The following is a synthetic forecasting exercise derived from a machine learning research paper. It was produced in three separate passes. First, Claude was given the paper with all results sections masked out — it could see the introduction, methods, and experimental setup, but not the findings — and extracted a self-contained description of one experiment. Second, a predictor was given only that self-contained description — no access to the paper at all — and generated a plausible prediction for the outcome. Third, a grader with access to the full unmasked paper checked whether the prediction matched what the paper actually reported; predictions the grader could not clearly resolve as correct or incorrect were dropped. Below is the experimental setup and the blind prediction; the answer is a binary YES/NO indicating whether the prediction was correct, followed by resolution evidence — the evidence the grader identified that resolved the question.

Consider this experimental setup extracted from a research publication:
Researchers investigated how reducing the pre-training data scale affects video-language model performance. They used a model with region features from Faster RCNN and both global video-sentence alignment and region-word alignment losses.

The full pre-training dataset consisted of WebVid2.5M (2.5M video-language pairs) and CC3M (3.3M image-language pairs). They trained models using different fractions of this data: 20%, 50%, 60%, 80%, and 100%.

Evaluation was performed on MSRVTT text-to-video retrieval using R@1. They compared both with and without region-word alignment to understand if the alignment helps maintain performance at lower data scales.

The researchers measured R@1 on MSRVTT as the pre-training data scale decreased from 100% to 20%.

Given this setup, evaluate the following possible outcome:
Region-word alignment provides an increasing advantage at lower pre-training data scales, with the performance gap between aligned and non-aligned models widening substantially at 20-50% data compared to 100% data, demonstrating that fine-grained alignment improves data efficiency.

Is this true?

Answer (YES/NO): NO